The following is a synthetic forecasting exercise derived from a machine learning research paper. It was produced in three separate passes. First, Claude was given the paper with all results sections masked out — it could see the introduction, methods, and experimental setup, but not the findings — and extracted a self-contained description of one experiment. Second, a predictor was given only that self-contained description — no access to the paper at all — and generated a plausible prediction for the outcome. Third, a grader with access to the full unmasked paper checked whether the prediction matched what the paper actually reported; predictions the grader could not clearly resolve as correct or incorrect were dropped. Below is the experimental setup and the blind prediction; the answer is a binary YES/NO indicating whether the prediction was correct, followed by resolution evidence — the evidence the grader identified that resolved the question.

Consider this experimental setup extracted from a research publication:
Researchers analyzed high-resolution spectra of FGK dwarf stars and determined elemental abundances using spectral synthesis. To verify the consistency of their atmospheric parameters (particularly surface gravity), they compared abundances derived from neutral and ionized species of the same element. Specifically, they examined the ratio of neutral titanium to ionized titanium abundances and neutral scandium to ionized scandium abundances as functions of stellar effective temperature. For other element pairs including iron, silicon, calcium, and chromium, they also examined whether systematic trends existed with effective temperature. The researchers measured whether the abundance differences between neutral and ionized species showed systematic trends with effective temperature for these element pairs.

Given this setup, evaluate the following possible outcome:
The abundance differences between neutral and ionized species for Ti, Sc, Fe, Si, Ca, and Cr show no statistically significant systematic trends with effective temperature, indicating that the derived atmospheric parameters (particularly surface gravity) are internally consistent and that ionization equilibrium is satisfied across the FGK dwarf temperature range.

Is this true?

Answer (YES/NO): NO